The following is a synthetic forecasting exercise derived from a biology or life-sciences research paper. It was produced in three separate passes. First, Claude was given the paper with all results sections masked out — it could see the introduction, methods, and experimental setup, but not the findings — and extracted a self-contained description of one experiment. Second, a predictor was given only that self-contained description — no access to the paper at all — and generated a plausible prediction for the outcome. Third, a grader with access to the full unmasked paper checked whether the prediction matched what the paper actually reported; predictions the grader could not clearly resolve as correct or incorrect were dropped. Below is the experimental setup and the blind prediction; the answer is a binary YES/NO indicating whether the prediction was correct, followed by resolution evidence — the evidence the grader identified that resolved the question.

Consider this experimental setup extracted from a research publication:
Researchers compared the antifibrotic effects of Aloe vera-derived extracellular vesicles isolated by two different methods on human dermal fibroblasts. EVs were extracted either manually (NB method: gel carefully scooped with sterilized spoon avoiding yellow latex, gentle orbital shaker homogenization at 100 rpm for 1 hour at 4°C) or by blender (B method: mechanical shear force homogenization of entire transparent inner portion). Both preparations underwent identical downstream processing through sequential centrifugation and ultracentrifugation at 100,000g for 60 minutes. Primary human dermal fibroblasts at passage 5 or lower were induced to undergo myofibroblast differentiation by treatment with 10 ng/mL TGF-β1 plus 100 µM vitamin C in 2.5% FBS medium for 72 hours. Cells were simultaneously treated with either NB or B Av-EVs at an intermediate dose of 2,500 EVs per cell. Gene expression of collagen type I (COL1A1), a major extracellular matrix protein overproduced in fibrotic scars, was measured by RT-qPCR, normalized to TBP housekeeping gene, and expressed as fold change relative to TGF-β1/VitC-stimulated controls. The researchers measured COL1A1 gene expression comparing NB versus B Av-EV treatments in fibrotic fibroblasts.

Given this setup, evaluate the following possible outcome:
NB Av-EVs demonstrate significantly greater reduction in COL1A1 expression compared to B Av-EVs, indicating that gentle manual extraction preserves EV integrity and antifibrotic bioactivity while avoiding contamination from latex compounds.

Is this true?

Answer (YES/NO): YES